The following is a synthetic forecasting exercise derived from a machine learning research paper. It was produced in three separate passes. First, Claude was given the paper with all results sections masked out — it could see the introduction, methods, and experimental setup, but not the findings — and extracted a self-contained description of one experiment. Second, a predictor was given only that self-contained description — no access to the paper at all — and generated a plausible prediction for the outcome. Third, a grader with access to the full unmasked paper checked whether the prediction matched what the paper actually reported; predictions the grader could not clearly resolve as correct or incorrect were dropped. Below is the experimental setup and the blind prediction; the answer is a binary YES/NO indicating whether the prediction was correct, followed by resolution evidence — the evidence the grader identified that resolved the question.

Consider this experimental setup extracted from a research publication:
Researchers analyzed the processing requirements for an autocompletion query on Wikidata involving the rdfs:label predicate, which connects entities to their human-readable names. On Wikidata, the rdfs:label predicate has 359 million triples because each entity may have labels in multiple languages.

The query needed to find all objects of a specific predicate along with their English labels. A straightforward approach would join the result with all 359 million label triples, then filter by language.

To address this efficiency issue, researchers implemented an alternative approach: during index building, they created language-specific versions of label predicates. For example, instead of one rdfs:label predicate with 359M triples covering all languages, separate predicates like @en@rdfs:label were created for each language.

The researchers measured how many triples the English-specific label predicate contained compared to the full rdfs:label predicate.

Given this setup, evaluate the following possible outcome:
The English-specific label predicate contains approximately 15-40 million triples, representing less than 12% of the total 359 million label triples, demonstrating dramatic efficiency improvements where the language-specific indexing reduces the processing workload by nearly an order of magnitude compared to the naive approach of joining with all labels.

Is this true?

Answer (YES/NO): NO